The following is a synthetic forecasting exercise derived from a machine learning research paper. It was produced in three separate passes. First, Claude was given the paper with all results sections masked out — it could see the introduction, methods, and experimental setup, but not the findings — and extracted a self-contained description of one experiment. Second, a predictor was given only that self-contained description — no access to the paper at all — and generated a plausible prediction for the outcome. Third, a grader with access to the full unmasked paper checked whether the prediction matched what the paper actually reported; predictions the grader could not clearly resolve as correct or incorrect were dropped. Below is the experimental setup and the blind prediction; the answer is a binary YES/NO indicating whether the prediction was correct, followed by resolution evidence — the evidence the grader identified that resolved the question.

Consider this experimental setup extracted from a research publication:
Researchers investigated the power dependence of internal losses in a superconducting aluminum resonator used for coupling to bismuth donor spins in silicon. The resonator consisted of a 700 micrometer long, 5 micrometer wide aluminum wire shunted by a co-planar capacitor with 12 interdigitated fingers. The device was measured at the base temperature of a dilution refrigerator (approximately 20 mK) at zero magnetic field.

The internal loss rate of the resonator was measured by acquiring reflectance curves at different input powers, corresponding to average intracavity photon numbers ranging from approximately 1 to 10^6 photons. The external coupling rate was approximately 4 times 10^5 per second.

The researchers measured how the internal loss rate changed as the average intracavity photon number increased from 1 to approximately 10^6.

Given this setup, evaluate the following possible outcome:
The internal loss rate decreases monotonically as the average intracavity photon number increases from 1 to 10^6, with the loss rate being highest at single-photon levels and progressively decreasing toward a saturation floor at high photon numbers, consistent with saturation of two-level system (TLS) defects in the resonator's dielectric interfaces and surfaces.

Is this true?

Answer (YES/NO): YES